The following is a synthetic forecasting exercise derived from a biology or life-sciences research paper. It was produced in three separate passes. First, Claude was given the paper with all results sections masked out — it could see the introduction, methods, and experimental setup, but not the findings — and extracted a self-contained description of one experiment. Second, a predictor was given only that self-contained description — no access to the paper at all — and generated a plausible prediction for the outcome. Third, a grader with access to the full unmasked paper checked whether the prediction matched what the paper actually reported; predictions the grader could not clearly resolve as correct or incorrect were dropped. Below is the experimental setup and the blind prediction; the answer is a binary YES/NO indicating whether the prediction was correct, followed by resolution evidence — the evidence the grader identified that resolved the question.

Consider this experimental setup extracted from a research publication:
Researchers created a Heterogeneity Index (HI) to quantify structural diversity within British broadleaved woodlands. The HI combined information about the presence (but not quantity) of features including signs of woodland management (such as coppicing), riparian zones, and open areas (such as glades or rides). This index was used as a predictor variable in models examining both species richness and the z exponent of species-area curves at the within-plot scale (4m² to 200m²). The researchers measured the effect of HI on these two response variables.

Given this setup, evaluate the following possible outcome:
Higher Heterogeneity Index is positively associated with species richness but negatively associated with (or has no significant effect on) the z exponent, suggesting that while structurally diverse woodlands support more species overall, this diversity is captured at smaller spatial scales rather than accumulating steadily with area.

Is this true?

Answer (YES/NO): NO